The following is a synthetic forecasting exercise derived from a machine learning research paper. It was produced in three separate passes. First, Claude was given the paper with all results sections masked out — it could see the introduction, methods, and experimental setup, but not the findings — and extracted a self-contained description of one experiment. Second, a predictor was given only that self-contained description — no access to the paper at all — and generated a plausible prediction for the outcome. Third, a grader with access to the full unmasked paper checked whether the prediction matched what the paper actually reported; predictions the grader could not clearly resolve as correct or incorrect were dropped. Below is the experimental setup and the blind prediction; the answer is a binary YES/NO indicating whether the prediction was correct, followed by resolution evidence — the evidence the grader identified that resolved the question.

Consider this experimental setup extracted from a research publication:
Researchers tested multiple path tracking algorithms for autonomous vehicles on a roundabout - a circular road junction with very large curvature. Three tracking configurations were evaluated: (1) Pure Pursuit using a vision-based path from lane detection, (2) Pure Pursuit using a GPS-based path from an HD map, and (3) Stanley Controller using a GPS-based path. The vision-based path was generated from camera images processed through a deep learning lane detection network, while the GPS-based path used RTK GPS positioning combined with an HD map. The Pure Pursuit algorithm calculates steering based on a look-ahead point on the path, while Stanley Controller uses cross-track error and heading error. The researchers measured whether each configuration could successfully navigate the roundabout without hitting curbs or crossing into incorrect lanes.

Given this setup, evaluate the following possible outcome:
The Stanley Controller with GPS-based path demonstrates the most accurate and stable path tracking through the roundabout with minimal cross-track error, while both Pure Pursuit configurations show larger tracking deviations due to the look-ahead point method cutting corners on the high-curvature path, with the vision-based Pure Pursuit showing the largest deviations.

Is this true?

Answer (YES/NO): NO